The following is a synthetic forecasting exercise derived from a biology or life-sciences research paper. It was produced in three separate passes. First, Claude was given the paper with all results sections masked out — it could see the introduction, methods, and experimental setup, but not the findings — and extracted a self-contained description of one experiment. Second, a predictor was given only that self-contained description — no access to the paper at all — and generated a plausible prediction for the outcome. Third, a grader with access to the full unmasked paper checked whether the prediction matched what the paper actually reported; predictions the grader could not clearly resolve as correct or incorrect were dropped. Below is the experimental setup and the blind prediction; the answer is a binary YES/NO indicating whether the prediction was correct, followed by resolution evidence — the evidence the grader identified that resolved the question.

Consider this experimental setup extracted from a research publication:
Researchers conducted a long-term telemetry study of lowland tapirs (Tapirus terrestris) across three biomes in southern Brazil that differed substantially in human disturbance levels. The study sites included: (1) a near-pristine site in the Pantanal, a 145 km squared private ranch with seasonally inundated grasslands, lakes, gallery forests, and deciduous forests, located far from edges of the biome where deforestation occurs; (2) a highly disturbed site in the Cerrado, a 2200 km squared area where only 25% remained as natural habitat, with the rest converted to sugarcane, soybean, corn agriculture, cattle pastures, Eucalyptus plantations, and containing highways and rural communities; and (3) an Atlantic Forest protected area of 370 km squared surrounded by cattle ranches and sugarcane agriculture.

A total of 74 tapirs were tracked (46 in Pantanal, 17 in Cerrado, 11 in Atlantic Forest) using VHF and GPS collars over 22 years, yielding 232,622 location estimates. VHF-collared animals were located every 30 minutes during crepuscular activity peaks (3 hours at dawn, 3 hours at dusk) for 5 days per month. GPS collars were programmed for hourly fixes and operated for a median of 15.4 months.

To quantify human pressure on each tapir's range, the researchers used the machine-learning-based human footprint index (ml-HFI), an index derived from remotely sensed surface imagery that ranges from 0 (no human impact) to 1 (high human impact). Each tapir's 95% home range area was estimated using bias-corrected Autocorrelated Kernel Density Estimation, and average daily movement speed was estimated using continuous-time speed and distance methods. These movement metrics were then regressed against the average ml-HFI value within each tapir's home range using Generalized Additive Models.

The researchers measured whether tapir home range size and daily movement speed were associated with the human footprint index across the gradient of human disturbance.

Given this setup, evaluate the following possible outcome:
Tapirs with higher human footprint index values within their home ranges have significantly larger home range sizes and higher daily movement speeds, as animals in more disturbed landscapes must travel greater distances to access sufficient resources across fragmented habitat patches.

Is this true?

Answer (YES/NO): NO